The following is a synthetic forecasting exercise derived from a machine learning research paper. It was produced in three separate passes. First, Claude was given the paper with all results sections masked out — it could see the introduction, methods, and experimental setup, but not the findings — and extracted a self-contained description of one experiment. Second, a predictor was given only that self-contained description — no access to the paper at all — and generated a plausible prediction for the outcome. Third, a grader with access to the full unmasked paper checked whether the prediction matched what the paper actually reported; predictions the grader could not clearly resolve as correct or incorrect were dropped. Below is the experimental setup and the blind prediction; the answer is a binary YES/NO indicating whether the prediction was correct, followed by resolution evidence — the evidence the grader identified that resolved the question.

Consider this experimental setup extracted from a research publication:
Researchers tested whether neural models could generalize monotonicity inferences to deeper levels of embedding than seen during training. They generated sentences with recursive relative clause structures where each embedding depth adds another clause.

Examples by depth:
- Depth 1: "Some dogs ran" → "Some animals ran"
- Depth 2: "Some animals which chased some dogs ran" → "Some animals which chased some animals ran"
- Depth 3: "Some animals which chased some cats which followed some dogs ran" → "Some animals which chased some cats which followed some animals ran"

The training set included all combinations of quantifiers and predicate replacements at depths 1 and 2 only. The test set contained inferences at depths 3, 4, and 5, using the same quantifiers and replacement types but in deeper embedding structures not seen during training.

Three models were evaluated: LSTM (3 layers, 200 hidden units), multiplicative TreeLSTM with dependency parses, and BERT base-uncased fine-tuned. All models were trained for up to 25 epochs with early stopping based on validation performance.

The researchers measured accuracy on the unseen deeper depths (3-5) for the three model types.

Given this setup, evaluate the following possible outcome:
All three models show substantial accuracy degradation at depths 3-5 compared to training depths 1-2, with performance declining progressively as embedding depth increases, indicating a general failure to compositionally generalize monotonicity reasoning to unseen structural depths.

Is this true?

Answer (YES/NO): YES